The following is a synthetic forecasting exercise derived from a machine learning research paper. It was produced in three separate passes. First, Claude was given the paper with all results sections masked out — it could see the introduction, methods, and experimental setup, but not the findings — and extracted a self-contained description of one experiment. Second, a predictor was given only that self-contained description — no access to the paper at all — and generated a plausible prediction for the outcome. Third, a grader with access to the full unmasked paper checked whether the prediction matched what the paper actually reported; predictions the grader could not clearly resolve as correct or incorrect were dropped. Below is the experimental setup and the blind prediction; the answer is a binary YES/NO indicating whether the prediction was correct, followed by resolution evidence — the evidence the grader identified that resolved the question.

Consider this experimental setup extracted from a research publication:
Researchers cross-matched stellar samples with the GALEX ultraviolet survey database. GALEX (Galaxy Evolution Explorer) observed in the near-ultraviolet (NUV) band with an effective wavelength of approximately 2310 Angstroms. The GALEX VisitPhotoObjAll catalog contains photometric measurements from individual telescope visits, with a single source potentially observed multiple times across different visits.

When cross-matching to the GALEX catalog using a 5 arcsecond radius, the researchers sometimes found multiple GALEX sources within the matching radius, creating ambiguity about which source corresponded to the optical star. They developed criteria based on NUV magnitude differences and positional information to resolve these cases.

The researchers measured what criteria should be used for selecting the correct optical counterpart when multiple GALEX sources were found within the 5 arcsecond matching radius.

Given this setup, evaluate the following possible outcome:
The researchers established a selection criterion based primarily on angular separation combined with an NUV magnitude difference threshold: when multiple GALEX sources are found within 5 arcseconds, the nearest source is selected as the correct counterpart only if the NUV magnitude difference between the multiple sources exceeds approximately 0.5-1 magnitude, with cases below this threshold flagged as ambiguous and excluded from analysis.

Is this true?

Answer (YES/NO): NO